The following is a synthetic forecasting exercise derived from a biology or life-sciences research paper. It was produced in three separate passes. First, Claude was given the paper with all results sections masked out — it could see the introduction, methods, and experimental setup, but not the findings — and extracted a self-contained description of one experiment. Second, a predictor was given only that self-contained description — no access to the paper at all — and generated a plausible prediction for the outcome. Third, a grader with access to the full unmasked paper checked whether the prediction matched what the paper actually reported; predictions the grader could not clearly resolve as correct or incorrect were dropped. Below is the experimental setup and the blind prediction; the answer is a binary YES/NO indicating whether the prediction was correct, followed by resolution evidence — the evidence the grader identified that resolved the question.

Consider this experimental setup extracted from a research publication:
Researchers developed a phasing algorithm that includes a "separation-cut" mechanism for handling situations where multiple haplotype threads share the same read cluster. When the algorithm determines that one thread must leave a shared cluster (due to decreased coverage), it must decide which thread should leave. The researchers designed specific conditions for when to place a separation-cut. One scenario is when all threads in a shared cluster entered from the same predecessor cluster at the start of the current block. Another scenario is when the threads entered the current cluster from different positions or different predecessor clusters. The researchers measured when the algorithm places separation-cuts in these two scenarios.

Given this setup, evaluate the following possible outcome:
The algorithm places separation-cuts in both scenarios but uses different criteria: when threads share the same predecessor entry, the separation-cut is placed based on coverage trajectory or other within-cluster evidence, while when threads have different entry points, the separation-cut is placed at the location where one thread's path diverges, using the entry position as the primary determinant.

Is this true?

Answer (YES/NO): NO